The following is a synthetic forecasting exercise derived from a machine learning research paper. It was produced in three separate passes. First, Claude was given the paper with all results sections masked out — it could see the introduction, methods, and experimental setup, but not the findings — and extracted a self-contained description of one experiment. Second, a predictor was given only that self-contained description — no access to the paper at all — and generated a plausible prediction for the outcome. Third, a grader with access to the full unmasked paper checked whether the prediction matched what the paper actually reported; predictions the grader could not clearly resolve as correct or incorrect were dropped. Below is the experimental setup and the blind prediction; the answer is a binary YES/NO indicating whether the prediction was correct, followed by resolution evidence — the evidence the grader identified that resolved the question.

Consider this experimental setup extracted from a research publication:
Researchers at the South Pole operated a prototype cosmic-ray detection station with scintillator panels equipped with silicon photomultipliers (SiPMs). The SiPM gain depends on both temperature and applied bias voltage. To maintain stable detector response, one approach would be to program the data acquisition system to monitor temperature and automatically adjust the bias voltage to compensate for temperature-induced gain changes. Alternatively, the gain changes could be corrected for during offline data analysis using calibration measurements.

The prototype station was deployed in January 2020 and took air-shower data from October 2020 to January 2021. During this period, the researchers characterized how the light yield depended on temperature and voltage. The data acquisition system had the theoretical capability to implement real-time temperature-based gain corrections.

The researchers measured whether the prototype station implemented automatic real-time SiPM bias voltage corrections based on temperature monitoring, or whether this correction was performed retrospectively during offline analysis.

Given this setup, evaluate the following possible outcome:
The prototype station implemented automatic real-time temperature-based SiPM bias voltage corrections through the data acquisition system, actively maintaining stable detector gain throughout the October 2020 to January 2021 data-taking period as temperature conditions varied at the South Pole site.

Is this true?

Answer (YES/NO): NO